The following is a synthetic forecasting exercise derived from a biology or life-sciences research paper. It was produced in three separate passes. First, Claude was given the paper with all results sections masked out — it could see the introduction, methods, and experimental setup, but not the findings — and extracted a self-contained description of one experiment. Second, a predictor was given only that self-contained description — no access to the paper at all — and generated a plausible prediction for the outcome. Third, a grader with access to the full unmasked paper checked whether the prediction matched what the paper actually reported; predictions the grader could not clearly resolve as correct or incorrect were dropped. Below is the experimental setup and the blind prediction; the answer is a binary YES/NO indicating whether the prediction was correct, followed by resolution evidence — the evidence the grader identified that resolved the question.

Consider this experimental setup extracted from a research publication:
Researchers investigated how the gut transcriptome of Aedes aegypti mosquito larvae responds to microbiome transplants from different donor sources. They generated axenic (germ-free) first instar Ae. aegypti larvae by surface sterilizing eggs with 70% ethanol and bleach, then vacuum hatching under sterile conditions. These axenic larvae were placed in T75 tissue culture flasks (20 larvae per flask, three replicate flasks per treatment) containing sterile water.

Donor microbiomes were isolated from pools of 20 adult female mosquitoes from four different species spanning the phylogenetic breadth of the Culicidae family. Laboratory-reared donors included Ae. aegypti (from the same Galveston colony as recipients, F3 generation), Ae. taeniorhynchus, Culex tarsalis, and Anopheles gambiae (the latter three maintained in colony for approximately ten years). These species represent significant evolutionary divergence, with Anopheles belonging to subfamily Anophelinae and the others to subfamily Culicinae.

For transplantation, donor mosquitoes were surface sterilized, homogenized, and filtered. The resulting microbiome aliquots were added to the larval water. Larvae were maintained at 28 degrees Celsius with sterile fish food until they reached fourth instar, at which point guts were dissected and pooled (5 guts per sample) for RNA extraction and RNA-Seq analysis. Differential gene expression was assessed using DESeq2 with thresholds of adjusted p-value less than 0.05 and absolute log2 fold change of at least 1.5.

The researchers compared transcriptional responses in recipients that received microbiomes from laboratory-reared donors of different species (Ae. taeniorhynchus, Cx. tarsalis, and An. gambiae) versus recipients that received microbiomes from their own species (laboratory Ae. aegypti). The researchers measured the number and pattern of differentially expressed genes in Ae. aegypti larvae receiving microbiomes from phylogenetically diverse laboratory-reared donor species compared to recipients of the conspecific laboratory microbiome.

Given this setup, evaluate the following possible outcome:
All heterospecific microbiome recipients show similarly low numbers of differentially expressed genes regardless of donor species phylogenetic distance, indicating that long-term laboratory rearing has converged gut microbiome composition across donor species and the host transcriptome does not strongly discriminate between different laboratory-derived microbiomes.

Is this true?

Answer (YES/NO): YES